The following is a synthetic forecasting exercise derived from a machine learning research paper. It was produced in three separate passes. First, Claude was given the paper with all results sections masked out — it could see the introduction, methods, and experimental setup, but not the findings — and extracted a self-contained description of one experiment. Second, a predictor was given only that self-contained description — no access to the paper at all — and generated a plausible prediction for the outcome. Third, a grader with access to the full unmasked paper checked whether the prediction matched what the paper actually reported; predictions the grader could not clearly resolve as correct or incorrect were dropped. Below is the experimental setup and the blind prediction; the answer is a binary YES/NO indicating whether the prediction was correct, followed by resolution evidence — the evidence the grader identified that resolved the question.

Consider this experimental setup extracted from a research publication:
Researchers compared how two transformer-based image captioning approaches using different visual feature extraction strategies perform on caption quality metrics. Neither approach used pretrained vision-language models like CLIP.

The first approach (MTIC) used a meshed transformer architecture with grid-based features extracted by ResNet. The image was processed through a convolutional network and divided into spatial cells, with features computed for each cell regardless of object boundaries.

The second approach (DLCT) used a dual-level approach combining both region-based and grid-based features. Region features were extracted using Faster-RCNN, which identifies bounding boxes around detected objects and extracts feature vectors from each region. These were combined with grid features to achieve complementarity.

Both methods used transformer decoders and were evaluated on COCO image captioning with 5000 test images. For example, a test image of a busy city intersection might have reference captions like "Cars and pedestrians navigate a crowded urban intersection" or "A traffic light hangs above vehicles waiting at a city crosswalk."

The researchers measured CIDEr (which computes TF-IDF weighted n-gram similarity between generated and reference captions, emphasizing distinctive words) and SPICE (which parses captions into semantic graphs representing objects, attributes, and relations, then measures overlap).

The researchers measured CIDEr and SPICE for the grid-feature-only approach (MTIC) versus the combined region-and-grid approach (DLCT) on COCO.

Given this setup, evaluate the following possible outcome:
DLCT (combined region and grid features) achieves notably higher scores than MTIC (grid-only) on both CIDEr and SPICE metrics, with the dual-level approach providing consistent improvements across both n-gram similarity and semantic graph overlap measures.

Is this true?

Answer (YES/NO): NO